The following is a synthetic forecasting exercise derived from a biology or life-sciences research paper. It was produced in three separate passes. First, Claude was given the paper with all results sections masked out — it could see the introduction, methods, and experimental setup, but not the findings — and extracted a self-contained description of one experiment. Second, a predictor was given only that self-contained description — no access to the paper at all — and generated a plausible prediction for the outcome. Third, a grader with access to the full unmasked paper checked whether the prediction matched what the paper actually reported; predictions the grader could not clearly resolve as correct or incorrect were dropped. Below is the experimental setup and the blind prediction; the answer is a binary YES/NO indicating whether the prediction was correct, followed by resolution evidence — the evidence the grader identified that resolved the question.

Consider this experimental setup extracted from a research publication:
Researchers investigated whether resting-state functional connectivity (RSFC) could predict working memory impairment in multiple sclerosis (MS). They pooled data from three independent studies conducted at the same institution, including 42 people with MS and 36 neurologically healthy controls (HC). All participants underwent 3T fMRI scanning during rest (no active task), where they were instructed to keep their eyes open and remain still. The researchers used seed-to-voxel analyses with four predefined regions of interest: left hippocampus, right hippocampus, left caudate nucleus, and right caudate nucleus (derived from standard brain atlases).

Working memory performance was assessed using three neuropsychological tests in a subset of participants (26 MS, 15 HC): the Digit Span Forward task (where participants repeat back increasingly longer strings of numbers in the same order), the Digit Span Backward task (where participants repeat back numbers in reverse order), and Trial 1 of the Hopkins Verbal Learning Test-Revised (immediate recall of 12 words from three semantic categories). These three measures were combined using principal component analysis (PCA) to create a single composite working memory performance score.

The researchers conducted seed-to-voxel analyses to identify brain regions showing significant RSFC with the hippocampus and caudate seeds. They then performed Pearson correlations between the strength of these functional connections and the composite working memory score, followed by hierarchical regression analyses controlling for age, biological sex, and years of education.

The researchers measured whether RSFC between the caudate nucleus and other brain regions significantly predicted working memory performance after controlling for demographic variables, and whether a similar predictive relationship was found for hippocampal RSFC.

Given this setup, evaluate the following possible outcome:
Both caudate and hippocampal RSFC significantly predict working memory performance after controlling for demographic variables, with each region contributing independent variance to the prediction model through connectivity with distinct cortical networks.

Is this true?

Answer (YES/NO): YES